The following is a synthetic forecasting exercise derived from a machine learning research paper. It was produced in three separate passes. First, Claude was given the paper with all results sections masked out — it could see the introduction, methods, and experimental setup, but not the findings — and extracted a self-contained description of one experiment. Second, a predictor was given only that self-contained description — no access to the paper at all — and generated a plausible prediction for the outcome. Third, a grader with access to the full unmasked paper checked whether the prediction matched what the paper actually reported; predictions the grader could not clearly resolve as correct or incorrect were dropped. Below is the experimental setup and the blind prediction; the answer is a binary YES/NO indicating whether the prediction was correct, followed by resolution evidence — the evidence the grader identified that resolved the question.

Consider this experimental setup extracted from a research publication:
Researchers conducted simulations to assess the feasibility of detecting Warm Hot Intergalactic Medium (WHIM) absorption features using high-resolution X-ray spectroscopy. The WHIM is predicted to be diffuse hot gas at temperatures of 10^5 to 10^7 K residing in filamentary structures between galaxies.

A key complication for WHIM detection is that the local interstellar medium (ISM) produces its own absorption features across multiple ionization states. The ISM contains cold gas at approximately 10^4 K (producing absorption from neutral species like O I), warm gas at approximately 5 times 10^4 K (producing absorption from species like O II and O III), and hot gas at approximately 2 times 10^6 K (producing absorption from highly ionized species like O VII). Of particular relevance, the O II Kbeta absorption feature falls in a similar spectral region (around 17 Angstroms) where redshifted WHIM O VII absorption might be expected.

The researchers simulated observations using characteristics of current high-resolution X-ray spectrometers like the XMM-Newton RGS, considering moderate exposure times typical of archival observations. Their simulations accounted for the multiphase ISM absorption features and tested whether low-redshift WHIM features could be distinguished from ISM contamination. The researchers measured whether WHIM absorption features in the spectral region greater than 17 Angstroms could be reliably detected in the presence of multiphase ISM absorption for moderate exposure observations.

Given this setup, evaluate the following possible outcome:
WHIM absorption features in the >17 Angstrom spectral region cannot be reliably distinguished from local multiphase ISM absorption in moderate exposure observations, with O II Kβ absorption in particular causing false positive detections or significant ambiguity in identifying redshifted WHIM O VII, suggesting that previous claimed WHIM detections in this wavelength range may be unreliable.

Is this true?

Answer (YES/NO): YES